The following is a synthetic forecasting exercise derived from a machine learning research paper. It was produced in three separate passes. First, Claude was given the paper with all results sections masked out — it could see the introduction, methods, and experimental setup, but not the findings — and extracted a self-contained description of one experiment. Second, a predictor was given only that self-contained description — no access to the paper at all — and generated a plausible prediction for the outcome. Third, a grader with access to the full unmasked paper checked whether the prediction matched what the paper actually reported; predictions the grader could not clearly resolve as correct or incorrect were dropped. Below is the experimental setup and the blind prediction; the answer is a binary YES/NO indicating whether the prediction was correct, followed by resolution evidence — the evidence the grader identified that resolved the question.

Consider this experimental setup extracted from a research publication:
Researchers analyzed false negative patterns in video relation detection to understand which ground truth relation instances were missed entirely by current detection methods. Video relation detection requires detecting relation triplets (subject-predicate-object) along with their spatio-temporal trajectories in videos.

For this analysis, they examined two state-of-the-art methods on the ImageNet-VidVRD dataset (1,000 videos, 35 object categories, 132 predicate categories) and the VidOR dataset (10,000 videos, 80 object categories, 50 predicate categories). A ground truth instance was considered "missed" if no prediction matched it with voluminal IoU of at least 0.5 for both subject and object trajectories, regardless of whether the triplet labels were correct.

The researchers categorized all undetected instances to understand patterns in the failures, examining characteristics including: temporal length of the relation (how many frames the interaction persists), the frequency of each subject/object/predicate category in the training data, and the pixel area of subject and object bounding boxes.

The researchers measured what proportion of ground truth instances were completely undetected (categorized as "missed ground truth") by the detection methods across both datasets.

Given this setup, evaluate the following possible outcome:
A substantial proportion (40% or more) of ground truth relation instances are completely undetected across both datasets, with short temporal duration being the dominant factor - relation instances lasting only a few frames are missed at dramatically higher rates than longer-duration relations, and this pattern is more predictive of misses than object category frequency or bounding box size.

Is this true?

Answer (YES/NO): NO